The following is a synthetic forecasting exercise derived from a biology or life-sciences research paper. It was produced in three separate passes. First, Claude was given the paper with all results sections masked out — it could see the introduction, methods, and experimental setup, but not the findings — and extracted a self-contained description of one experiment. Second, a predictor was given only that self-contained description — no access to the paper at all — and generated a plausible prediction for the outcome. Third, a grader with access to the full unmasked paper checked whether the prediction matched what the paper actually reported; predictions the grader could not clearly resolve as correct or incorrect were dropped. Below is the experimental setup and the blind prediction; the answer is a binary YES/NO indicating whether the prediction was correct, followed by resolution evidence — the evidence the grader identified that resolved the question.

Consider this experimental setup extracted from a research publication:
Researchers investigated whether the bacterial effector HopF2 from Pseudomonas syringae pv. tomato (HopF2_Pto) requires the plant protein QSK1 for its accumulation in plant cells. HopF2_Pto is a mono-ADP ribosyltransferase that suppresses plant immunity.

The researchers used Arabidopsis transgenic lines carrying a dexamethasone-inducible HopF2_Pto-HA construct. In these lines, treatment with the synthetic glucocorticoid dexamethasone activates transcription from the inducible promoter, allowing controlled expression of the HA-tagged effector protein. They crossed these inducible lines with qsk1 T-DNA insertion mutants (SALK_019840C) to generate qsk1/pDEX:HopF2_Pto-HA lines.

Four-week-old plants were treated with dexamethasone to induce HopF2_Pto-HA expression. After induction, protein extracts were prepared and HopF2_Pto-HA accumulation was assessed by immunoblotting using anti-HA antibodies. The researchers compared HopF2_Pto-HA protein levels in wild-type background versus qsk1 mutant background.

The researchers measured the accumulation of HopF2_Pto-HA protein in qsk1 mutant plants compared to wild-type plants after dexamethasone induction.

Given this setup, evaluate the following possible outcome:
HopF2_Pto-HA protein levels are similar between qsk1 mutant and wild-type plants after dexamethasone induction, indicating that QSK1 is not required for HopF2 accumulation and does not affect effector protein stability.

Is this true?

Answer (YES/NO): NO